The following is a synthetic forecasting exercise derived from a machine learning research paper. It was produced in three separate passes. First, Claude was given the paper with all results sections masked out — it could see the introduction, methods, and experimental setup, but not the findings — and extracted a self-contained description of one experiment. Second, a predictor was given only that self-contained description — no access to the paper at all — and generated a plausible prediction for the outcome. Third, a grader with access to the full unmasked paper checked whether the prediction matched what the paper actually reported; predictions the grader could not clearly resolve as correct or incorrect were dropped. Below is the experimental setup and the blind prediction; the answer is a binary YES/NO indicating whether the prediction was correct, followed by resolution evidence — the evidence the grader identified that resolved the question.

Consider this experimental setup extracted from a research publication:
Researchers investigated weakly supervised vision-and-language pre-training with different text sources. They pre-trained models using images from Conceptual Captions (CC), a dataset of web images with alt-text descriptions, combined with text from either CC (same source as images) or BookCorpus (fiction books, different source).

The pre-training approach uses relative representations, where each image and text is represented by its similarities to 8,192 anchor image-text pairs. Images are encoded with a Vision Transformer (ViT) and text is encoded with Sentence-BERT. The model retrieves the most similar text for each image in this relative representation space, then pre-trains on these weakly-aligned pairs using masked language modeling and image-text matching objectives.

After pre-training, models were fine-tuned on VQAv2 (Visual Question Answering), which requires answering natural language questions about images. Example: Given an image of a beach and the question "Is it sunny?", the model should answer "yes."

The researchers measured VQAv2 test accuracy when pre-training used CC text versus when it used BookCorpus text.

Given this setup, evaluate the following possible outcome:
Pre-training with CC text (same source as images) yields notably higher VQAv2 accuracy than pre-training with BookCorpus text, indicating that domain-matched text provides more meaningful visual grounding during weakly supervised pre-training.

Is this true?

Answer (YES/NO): NO